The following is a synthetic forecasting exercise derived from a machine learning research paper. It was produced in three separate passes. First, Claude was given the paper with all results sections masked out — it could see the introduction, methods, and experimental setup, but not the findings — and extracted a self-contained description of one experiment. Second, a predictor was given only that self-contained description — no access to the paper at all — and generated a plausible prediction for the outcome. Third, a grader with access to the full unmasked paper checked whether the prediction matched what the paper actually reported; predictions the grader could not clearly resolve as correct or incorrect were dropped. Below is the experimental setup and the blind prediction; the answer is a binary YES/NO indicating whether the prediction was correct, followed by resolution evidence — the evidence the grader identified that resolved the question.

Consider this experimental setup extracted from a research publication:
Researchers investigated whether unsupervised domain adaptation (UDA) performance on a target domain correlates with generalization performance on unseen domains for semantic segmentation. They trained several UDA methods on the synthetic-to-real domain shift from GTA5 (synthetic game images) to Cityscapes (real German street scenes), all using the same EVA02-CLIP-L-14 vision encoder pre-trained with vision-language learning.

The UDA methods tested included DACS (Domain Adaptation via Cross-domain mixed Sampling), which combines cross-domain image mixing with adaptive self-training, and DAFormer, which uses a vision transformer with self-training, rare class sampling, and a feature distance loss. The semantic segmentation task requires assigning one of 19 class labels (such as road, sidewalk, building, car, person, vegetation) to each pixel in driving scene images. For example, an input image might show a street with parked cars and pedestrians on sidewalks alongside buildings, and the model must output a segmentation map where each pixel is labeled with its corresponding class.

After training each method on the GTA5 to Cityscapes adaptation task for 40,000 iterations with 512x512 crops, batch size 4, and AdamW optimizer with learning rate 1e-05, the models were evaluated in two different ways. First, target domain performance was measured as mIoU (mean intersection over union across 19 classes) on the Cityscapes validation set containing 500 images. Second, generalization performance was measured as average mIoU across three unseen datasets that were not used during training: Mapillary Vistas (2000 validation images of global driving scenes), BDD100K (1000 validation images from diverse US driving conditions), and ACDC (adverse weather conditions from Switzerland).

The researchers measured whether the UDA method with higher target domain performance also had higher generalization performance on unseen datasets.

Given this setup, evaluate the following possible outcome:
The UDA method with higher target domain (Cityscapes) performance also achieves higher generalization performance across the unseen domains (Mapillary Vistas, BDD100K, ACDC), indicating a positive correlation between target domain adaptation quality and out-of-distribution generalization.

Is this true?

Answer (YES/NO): YES